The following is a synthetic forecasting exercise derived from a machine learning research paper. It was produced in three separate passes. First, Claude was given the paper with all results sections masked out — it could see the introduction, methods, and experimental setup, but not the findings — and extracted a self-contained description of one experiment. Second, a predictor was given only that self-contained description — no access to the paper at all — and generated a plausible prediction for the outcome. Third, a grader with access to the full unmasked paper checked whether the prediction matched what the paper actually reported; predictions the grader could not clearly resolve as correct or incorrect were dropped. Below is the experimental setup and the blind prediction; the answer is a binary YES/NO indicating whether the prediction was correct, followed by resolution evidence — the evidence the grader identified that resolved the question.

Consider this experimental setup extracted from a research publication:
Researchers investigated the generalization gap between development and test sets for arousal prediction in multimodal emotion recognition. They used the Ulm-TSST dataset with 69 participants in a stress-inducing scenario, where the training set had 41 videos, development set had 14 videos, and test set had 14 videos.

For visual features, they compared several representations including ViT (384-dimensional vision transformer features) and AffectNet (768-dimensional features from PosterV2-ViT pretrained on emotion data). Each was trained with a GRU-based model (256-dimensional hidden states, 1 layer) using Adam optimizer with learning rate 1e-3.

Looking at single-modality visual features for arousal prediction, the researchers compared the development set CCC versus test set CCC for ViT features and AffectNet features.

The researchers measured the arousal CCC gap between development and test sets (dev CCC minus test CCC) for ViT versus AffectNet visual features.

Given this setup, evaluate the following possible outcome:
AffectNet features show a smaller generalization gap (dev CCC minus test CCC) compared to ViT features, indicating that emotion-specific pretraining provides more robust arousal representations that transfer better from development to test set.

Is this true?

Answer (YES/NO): YES